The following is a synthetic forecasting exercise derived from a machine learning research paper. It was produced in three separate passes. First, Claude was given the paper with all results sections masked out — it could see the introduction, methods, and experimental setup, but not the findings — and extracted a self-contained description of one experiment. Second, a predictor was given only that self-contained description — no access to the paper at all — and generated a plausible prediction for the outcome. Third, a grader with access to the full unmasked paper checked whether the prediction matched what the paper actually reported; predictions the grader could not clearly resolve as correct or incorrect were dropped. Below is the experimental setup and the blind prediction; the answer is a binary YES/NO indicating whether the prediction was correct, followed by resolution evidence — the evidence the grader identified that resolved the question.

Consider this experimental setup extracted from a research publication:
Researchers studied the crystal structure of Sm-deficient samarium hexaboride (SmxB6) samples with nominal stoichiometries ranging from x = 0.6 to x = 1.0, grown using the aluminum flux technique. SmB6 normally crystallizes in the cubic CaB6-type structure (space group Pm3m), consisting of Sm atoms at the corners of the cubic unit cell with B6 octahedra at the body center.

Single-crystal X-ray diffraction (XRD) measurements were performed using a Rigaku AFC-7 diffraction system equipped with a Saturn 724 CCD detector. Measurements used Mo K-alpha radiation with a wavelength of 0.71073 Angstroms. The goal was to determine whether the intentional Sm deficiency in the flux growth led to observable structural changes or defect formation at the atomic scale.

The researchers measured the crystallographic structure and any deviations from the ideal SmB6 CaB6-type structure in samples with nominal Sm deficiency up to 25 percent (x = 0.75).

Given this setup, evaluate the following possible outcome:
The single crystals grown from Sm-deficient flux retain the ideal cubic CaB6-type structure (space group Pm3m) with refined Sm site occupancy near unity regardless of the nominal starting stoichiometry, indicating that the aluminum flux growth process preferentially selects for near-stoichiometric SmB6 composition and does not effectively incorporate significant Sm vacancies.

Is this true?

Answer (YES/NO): YES